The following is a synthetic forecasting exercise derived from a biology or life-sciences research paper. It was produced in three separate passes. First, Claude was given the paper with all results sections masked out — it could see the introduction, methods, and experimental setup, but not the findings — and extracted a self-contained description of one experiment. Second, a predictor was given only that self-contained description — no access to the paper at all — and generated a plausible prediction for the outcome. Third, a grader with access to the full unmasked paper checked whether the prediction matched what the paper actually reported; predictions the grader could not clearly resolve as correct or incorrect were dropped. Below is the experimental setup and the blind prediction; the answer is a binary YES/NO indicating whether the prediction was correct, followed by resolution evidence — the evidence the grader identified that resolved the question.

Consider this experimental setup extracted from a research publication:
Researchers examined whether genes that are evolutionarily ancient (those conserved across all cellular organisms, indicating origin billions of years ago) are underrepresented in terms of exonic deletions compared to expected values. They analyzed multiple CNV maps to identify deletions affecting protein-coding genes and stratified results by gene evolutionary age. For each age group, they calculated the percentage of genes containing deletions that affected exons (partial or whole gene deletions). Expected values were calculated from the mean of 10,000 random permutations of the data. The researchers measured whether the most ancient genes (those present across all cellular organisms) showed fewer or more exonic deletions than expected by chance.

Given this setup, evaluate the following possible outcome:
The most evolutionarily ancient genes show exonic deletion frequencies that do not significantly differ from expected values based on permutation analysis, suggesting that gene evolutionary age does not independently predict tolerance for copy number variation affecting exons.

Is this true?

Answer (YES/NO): NO